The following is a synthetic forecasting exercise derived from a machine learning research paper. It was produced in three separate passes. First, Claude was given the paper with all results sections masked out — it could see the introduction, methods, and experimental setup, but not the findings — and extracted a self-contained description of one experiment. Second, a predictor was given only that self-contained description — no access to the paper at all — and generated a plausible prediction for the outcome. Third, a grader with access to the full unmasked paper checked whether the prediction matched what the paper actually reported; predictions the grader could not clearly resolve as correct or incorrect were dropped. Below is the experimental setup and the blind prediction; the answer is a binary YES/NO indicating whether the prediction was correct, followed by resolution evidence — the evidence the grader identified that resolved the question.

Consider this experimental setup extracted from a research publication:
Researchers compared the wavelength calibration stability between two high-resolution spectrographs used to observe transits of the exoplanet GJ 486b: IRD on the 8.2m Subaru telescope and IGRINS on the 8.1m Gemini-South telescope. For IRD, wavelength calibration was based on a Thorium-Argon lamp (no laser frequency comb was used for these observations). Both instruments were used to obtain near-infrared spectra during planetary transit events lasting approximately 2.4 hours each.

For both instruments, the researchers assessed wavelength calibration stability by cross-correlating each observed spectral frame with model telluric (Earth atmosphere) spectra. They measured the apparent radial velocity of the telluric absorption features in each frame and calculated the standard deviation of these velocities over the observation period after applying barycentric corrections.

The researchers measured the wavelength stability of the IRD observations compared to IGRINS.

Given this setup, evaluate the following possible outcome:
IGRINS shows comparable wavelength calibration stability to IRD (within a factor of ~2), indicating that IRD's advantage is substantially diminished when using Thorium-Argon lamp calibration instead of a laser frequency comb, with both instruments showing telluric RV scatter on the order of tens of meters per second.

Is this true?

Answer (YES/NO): NO